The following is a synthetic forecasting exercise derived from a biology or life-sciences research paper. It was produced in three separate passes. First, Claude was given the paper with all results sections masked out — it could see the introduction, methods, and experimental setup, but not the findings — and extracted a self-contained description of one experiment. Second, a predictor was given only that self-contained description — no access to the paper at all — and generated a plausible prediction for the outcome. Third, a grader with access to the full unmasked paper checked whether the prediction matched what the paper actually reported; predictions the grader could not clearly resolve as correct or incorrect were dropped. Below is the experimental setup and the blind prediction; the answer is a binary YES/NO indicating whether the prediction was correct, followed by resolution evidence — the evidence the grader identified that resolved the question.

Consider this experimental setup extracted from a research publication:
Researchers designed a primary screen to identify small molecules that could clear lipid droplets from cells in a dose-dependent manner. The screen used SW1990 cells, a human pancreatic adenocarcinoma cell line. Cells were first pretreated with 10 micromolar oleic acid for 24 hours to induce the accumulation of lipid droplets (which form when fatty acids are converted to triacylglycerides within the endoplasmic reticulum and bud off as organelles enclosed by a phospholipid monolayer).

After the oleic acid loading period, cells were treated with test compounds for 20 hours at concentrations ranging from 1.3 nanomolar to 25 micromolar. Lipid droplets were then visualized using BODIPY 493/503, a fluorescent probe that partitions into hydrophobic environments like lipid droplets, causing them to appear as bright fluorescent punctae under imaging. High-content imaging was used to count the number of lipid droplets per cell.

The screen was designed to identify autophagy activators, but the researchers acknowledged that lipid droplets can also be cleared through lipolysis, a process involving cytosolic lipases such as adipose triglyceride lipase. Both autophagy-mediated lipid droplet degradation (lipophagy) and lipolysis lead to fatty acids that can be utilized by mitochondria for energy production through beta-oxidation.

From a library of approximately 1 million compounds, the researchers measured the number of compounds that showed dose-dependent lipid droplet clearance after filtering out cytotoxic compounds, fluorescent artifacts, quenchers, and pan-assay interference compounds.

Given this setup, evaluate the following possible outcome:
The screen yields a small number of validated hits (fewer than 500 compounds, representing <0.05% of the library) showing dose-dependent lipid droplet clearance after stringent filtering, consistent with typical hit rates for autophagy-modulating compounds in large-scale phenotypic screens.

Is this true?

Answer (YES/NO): YES